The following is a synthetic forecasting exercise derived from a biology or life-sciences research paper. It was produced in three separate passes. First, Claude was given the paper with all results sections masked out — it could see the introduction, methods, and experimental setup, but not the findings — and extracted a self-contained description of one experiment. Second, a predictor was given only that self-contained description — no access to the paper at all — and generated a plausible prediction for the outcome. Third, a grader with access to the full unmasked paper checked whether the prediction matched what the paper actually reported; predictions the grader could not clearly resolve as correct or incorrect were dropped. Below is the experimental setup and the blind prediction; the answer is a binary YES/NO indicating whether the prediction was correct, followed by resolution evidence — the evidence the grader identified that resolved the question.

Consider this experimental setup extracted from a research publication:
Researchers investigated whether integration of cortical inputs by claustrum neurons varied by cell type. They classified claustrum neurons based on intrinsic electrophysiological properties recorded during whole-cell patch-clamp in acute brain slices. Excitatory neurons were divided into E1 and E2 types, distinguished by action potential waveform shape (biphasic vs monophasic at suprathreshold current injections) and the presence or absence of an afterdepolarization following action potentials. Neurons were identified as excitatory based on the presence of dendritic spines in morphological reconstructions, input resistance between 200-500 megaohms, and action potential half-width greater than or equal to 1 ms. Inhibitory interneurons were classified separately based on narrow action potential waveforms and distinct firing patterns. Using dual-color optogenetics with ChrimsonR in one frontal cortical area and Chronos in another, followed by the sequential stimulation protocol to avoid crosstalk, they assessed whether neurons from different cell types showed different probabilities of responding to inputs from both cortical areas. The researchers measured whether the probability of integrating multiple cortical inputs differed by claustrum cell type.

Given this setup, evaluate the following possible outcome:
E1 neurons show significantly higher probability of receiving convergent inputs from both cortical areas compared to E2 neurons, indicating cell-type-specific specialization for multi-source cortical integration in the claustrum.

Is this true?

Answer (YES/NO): NO